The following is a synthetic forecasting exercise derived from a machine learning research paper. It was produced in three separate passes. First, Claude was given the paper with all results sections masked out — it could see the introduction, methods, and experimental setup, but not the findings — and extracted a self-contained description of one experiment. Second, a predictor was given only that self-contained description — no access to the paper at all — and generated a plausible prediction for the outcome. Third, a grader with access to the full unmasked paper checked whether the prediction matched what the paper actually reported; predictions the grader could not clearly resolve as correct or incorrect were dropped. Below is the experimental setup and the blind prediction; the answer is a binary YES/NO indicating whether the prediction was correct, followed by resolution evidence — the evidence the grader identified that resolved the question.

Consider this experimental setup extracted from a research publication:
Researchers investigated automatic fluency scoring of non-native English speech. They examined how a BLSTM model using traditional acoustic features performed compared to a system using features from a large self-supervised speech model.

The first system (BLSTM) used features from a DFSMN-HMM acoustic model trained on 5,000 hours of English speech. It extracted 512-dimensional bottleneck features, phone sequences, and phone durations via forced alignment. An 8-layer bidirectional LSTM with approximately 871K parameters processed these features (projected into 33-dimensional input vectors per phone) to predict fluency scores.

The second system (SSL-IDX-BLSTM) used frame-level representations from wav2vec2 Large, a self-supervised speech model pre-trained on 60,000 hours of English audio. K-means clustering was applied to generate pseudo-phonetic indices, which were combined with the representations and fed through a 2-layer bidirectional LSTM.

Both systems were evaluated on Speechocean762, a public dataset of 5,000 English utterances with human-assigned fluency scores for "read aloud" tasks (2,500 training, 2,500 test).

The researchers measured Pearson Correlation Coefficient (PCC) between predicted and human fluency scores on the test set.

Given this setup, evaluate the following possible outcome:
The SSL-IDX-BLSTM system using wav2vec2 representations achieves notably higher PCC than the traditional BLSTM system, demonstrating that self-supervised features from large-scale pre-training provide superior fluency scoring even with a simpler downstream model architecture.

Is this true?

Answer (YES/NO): NO